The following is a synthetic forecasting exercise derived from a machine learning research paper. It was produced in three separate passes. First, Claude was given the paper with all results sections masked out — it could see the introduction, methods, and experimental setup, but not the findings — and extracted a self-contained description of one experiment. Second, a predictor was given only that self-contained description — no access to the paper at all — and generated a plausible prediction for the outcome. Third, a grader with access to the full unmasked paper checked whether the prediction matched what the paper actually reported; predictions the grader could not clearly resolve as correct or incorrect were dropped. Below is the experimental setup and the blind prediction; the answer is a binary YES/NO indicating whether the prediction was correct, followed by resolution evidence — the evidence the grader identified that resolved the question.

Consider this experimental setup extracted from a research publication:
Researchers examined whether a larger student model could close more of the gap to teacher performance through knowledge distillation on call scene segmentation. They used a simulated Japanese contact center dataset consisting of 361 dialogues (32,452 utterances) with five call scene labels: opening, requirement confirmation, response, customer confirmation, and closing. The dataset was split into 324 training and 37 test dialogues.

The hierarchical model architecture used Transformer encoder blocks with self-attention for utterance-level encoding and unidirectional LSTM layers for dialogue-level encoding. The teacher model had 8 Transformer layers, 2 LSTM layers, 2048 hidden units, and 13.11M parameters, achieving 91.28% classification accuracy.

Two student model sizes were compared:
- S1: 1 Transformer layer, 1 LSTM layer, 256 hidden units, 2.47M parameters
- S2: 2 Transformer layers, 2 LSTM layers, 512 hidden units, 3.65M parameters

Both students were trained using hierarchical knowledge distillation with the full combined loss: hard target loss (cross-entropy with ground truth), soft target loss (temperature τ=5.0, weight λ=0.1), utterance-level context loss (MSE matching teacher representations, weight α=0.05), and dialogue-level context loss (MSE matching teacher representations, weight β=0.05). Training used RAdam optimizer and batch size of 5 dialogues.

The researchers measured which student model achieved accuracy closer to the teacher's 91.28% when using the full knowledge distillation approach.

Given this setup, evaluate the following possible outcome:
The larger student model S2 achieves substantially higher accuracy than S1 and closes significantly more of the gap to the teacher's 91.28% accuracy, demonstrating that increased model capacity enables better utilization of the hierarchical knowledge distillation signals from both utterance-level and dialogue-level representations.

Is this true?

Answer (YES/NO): YES